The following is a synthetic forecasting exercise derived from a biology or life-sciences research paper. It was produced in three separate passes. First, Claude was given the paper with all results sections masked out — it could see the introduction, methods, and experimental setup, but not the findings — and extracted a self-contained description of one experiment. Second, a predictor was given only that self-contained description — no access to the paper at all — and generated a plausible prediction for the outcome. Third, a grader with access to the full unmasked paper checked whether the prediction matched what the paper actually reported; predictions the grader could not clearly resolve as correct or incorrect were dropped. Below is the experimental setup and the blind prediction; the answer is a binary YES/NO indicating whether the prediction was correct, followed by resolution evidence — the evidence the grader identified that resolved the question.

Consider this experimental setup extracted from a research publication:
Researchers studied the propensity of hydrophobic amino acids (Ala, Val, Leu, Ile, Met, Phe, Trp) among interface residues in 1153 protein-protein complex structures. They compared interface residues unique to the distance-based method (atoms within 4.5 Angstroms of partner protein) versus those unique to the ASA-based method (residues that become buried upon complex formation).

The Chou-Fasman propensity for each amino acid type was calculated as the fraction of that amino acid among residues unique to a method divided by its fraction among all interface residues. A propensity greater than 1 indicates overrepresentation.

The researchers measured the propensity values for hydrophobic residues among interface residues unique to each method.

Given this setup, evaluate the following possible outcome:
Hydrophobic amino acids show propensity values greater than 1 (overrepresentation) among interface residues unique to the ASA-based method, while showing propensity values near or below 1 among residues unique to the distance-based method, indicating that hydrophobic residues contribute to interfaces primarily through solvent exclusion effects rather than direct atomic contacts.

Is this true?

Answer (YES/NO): NO